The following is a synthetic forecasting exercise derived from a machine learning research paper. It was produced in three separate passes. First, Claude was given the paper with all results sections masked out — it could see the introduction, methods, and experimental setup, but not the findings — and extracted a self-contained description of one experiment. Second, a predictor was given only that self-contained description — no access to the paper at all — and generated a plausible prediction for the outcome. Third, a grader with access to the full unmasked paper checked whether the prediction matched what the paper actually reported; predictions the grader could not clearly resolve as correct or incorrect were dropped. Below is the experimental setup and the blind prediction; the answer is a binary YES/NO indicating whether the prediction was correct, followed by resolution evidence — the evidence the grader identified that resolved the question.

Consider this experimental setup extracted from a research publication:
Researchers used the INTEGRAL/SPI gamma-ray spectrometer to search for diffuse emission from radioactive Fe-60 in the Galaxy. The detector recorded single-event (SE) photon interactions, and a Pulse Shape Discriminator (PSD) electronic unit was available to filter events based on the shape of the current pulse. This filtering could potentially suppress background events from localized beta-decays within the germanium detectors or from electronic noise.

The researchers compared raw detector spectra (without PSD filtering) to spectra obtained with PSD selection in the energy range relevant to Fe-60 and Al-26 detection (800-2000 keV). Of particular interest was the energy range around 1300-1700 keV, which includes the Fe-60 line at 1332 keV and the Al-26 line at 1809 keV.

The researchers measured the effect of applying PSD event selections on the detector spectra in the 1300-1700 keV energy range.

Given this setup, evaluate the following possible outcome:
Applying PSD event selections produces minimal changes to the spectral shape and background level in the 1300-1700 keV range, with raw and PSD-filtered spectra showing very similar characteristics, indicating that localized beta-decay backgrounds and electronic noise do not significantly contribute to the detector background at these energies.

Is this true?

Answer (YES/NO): NO